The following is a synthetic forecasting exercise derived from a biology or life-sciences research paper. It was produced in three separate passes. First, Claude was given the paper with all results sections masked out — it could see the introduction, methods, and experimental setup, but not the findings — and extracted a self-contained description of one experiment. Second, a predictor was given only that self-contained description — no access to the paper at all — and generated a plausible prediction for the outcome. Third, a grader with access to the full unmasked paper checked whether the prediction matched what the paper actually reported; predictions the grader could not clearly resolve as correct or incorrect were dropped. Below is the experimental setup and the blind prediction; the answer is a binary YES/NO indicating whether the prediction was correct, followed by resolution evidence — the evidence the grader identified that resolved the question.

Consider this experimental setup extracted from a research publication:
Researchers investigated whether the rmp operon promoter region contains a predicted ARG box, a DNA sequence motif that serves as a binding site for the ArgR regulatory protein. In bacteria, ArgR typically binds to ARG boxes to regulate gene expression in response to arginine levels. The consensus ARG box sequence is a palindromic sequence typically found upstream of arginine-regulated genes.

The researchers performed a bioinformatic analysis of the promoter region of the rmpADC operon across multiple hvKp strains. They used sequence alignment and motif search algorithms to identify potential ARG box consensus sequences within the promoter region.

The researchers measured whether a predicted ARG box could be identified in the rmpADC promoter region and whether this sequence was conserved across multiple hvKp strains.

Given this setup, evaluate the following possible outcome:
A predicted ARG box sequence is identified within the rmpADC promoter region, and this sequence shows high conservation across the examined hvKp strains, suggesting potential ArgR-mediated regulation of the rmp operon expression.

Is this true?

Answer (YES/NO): YES